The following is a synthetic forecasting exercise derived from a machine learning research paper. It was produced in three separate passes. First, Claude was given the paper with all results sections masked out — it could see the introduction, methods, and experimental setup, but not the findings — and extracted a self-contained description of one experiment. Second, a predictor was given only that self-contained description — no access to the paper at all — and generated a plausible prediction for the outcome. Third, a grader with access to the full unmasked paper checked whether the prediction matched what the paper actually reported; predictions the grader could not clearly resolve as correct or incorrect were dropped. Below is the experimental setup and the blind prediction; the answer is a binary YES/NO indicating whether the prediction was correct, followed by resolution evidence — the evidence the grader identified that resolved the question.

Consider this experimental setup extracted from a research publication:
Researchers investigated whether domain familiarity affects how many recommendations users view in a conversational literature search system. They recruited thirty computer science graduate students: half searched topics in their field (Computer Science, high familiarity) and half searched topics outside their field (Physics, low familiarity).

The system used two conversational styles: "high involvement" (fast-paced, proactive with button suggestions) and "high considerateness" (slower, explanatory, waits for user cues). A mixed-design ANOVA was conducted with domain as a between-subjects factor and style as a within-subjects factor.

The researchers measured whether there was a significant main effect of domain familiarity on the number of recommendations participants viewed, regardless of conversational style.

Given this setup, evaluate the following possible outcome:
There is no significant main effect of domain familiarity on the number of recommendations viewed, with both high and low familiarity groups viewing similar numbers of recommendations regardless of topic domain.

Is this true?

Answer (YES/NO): NO